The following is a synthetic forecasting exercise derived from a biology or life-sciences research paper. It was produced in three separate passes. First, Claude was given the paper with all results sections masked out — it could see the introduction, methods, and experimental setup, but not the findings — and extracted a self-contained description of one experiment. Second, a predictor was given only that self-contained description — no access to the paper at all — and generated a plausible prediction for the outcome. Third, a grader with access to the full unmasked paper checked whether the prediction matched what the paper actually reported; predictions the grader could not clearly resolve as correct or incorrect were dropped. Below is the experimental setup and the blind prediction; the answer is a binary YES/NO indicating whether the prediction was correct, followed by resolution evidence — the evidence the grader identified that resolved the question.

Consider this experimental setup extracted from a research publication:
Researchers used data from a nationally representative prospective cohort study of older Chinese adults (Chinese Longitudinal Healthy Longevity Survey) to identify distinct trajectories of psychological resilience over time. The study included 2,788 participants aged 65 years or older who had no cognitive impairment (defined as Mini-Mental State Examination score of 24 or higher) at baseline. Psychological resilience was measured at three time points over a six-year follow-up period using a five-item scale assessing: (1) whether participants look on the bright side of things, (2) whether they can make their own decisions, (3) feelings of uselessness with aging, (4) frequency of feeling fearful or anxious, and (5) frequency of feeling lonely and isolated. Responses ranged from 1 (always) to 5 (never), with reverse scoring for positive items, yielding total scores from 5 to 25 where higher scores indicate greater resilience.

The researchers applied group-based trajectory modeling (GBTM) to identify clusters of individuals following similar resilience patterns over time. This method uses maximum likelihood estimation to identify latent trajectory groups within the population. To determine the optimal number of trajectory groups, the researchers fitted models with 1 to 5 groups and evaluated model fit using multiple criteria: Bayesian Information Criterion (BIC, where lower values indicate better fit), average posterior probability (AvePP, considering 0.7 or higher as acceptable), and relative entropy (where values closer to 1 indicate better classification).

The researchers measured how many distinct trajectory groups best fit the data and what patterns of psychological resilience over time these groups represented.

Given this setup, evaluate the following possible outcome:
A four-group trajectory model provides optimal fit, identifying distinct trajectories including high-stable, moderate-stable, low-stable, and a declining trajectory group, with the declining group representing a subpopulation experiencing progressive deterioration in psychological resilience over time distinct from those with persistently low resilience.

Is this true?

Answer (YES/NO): NO